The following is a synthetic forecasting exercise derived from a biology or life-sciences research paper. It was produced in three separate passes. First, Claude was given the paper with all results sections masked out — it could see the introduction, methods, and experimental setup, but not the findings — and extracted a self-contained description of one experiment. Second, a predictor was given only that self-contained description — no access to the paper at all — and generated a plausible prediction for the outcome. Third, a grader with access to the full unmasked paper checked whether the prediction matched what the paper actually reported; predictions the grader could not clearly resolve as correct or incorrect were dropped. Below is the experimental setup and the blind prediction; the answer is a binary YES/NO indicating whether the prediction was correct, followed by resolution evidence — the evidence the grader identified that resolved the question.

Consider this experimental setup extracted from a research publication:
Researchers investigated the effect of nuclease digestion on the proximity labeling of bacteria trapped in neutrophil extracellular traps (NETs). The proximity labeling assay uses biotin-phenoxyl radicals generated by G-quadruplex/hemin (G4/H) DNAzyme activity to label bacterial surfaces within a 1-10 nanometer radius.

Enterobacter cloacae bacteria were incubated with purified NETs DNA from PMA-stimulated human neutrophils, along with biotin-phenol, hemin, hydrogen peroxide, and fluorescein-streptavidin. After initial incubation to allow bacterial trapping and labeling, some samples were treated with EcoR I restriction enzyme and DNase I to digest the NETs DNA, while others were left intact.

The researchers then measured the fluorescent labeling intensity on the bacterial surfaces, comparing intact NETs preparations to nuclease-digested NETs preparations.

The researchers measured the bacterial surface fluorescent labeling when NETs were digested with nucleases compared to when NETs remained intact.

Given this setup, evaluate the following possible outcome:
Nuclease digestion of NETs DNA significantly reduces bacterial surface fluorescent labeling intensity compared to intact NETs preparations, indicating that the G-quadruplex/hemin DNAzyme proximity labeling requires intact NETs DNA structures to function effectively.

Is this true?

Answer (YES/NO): YES